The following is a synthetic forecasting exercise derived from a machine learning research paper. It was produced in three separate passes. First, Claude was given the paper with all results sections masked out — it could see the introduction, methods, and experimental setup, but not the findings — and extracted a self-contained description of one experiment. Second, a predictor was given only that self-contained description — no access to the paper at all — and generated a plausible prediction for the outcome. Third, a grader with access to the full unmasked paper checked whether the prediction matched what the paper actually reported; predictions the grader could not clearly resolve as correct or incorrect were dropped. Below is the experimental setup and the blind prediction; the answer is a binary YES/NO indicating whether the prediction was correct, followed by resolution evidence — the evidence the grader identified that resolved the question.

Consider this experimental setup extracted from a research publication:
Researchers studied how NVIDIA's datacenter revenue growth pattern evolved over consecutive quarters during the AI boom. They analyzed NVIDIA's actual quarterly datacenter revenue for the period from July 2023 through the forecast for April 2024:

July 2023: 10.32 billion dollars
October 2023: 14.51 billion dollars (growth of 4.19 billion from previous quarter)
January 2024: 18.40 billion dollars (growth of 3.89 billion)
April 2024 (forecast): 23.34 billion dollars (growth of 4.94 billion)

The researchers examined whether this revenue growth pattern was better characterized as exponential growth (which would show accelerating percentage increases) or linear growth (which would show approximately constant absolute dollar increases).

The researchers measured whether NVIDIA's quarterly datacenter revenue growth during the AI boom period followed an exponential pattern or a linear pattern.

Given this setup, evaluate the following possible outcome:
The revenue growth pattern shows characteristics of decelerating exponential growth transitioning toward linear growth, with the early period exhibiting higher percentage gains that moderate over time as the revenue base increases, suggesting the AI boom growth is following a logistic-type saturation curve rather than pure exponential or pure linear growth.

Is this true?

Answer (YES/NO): NO